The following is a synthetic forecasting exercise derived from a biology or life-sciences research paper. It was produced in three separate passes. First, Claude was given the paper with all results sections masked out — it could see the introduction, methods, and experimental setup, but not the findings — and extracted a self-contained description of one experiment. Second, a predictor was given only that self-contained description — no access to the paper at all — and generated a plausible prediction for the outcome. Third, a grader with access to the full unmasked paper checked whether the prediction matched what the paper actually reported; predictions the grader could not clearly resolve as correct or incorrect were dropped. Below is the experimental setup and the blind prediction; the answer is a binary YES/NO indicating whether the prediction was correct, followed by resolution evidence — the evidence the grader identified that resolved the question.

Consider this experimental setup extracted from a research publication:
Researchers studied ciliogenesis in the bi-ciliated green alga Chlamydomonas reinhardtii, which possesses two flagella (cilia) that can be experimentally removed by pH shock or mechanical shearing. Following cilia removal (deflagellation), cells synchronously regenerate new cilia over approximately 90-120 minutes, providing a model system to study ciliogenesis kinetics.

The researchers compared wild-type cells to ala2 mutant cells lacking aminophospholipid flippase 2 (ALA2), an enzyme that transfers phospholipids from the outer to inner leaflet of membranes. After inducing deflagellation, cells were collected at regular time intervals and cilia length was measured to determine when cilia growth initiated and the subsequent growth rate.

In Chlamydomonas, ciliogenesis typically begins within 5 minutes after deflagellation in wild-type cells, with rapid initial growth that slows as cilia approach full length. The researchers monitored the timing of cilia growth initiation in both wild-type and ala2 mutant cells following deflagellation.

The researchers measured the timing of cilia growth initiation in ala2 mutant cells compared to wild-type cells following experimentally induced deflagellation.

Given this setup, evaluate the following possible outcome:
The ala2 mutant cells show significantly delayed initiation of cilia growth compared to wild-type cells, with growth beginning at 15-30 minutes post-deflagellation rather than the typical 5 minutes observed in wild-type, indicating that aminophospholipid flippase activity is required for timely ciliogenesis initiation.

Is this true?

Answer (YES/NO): YES